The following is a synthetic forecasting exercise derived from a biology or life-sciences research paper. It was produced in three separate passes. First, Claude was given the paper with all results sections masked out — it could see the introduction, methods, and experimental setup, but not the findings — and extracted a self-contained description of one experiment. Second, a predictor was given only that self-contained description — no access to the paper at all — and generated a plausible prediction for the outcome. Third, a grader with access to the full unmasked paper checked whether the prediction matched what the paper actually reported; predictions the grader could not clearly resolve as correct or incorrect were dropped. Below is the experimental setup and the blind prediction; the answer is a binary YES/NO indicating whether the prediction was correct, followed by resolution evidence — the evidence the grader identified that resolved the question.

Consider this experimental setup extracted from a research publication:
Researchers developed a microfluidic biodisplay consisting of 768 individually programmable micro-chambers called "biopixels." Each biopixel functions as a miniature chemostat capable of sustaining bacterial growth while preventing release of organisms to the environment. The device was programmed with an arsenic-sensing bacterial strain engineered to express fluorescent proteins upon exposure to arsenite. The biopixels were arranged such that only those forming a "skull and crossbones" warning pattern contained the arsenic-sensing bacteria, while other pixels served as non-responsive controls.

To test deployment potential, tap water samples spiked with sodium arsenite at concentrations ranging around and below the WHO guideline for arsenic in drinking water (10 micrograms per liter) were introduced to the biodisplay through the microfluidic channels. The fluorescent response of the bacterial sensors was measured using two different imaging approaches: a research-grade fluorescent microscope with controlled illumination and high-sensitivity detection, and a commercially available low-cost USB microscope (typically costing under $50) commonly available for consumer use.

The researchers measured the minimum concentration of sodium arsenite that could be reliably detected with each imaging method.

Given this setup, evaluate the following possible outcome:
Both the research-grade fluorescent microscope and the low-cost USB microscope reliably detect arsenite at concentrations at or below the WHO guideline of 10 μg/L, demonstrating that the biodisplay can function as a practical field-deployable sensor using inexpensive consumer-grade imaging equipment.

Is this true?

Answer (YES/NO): NO